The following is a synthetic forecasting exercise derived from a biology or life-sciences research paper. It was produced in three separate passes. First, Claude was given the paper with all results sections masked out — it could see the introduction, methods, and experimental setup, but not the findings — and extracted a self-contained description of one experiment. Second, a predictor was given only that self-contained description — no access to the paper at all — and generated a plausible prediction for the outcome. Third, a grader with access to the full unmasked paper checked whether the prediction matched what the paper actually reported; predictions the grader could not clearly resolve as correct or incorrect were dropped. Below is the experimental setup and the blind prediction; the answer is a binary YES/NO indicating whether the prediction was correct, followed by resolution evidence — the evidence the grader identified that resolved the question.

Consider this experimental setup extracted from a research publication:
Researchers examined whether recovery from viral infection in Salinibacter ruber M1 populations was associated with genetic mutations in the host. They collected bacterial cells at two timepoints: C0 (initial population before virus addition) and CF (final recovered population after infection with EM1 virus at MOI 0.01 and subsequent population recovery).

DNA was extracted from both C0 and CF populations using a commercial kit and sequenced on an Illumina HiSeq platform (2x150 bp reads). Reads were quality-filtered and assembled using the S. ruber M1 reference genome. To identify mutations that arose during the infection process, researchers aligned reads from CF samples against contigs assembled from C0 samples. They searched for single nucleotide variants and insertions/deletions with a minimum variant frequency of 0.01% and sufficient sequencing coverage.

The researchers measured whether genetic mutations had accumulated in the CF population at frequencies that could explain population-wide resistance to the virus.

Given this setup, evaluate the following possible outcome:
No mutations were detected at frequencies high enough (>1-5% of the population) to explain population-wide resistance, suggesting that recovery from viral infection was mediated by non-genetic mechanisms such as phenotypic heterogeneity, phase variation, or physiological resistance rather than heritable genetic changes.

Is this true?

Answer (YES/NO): NO